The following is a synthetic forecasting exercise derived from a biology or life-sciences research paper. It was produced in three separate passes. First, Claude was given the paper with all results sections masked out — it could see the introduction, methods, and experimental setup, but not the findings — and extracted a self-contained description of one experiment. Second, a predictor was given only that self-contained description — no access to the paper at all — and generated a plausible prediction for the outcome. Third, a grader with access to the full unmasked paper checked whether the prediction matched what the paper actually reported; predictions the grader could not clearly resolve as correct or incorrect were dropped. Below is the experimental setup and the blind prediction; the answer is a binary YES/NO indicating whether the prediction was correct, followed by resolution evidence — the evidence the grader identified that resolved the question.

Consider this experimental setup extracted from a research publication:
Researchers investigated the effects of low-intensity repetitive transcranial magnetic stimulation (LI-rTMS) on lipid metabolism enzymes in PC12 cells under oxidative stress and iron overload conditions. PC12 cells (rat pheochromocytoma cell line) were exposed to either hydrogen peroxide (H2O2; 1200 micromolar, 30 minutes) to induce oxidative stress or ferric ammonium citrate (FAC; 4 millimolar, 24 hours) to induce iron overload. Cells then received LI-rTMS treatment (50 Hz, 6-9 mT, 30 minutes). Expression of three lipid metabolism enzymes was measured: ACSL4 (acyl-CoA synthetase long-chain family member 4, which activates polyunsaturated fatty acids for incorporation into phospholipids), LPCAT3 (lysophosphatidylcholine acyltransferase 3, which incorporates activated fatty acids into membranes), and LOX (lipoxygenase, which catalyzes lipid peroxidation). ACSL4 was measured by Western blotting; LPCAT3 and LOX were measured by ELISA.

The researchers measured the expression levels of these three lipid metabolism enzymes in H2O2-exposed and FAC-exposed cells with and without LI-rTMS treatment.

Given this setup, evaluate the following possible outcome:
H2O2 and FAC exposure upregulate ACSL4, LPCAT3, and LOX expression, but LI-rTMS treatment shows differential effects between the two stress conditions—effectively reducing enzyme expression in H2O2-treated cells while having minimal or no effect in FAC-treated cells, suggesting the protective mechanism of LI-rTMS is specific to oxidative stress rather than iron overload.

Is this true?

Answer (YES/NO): NO